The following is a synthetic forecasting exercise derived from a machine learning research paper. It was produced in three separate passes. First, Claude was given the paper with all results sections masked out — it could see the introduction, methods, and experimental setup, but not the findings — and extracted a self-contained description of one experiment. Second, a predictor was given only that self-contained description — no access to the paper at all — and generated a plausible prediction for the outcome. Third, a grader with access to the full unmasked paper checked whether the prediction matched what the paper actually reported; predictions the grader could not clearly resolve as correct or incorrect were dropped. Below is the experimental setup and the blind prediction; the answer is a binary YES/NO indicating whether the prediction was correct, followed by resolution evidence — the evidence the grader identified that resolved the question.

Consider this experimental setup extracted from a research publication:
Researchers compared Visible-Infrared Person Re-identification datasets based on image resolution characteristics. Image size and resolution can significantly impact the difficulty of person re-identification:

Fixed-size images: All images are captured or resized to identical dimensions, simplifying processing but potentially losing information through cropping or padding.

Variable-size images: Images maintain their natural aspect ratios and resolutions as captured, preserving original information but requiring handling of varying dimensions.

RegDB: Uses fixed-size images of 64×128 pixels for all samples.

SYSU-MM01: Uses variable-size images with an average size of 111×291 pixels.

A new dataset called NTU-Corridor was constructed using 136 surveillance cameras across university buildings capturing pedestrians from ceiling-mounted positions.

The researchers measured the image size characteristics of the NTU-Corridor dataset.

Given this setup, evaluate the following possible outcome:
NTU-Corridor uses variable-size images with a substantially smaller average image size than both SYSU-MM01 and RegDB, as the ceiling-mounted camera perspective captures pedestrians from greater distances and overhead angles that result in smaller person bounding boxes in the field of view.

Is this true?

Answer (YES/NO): NO